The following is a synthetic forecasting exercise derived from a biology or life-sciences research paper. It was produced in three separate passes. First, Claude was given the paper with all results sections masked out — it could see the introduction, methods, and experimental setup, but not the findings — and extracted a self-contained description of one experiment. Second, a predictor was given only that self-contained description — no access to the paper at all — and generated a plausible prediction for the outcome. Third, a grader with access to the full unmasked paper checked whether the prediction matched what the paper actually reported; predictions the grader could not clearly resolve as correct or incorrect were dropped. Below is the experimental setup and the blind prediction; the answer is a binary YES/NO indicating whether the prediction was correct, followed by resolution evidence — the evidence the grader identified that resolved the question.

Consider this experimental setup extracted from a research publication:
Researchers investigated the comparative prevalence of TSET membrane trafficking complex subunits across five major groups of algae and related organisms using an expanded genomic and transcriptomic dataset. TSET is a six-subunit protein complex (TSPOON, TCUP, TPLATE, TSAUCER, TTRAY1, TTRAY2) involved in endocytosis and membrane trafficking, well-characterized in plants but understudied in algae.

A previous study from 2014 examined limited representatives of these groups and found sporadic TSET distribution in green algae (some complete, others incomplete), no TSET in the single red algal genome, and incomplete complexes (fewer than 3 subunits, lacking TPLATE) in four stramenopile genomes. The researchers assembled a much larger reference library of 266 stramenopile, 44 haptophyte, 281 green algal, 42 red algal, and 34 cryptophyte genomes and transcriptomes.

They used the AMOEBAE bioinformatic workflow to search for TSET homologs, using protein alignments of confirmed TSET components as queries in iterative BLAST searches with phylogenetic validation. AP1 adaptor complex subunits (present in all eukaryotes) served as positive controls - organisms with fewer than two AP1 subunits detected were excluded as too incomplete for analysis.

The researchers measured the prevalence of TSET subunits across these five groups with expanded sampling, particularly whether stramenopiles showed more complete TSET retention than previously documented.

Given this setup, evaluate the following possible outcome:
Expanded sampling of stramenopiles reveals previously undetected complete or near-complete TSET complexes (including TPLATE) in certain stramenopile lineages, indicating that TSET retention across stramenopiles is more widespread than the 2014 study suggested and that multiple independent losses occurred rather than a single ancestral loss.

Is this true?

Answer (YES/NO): YES